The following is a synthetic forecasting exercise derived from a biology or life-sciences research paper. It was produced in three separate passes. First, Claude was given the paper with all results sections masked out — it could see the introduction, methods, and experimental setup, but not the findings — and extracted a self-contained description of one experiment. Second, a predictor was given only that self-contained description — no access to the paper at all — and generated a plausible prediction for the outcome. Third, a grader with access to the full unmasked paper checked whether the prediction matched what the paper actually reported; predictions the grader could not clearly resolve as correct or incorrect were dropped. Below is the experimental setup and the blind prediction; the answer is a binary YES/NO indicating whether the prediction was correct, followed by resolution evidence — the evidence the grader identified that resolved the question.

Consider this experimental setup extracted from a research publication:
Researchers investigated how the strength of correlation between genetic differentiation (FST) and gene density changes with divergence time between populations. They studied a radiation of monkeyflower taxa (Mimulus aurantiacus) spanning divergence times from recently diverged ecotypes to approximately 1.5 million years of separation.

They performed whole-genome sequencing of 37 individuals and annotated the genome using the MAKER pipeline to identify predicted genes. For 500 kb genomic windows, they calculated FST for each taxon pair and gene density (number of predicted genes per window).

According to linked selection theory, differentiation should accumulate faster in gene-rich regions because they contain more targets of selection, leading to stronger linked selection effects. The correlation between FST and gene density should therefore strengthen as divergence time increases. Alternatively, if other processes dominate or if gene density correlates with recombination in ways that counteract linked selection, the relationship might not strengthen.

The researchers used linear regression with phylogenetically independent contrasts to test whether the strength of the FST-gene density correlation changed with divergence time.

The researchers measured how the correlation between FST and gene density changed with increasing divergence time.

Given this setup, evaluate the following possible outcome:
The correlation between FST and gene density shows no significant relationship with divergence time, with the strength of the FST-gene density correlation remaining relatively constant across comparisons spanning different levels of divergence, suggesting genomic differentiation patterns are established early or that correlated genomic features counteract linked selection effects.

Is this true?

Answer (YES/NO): NO